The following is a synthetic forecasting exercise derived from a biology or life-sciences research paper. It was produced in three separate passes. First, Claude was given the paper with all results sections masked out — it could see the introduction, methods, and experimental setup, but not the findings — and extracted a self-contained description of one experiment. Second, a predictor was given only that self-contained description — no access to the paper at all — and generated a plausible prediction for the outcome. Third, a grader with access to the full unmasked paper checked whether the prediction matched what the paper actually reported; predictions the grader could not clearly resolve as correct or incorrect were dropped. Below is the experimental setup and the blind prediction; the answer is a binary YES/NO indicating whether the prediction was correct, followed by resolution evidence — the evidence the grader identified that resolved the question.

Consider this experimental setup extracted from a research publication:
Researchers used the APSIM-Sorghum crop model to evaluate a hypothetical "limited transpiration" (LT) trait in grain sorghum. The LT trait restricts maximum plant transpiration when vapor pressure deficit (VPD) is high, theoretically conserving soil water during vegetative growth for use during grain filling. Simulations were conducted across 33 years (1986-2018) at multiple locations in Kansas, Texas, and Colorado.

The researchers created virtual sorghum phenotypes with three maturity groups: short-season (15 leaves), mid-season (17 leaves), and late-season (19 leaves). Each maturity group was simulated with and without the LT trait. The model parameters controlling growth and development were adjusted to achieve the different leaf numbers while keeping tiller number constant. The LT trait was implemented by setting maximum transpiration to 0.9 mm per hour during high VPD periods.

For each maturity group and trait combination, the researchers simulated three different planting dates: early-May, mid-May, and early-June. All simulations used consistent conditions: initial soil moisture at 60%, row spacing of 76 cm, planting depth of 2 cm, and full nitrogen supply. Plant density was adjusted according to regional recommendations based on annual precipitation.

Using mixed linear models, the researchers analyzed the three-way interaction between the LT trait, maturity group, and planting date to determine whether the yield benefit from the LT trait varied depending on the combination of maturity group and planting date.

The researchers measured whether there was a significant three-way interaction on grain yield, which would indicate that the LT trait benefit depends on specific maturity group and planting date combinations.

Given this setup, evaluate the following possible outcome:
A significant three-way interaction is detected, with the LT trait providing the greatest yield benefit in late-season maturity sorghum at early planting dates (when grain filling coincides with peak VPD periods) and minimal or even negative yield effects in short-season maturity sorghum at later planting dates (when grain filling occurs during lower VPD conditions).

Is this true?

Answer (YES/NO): NO